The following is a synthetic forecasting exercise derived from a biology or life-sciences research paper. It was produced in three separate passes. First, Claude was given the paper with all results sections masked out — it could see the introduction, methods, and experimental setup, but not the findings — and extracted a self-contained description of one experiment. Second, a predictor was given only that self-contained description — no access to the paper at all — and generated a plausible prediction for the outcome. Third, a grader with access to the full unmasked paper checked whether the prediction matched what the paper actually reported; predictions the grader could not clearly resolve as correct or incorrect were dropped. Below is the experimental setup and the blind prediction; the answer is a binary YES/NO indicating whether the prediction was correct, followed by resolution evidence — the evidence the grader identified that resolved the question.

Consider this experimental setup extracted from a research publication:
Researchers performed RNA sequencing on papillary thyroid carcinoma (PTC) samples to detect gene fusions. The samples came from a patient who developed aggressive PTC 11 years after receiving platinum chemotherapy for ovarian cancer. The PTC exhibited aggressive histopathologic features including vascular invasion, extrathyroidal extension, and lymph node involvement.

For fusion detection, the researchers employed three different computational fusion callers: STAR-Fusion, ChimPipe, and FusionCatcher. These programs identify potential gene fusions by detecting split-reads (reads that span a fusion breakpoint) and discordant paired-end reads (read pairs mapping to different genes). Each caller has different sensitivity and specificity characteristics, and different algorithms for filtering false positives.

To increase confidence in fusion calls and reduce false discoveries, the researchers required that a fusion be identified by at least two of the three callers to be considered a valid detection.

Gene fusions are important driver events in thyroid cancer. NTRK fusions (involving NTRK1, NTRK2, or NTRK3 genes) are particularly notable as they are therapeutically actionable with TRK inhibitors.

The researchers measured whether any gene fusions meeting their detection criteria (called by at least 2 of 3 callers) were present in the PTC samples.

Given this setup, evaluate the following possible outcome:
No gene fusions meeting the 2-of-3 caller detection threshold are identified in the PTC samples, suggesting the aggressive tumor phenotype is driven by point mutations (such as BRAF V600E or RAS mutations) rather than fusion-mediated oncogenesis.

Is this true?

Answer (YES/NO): NO